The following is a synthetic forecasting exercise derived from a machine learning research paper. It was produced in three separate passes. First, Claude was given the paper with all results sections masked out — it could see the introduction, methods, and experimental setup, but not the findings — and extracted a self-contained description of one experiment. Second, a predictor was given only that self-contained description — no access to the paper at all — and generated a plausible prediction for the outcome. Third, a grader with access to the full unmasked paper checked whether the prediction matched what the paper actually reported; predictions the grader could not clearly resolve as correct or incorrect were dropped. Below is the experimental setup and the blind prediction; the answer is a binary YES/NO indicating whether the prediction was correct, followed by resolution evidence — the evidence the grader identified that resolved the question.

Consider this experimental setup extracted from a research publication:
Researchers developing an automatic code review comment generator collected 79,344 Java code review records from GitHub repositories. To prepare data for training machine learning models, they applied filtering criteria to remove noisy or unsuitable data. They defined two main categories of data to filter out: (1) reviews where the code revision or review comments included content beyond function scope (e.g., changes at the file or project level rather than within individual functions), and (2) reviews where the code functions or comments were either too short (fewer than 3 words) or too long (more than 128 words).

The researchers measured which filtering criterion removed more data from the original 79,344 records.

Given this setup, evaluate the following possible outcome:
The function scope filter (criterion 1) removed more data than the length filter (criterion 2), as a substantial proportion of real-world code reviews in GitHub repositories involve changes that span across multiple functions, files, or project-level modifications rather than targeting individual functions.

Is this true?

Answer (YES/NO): NO